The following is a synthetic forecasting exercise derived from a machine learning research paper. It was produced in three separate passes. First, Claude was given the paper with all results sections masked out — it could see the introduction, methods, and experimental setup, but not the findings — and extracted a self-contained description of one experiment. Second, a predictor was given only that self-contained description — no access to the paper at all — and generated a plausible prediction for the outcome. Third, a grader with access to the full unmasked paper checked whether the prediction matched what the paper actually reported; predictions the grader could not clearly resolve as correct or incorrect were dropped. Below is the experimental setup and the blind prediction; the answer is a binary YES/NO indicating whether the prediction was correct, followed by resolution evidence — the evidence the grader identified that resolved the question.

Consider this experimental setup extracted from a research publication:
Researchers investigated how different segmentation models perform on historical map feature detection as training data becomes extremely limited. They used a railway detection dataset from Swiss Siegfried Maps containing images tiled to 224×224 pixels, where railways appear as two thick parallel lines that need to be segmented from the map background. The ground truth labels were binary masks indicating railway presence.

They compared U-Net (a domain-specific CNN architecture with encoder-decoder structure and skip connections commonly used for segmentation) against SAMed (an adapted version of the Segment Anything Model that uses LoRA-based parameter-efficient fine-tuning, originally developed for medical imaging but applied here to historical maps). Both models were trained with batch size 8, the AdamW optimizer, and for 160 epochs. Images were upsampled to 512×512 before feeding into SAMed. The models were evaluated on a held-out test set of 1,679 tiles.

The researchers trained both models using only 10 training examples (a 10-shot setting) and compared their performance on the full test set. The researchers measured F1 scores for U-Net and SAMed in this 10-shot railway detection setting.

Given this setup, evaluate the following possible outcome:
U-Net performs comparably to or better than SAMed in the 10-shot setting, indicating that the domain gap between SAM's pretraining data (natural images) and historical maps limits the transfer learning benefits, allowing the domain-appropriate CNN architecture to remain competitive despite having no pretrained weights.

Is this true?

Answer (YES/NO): NO